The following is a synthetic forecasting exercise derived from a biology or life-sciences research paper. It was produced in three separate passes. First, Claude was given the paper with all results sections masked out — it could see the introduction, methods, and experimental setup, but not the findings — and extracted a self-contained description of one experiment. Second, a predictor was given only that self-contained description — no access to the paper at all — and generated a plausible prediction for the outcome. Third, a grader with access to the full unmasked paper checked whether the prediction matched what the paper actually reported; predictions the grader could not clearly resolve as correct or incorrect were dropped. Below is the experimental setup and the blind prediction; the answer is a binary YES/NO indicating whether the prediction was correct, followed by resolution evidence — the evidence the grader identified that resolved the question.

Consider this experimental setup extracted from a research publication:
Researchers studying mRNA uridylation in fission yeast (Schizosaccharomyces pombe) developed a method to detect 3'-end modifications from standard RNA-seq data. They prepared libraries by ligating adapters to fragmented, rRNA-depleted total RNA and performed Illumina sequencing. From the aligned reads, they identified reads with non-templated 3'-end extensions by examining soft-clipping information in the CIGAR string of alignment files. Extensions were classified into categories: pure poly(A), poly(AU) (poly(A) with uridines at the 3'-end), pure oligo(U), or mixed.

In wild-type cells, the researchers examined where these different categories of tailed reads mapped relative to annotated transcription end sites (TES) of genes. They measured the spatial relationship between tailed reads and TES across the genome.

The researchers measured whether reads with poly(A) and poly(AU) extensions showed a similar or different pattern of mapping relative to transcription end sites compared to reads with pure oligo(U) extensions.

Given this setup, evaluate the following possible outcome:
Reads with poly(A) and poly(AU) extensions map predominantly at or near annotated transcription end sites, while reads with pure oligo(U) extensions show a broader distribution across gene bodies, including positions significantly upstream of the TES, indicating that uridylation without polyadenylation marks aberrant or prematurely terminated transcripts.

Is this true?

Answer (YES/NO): NO